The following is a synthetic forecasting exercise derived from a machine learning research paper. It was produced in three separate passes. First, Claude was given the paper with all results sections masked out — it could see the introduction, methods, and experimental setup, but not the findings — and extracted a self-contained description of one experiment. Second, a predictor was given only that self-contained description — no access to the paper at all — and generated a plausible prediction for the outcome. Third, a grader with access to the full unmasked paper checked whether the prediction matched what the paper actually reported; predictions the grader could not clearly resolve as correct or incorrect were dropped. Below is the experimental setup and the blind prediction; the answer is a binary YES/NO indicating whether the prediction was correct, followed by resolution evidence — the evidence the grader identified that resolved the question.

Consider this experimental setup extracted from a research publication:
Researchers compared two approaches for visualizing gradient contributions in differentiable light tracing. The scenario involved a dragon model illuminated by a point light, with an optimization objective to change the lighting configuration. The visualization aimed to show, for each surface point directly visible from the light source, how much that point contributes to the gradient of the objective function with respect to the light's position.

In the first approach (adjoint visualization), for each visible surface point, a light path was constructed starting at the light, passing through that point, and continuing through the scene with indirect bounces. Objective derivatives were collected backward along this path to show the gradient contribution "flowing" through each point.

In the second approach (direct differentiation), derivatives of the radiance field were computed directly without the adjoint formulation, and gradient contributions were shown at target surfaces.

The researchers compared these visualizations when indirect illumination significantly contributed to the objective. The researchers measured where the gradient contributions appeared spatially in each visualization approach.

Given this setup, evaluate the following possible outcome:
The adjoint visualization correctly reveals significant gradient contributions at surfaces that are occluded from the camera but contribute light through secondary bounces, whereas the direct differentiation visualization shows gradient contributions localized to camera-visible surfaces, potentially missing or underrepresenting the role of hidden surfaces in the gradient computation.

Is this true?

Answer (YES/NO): NO